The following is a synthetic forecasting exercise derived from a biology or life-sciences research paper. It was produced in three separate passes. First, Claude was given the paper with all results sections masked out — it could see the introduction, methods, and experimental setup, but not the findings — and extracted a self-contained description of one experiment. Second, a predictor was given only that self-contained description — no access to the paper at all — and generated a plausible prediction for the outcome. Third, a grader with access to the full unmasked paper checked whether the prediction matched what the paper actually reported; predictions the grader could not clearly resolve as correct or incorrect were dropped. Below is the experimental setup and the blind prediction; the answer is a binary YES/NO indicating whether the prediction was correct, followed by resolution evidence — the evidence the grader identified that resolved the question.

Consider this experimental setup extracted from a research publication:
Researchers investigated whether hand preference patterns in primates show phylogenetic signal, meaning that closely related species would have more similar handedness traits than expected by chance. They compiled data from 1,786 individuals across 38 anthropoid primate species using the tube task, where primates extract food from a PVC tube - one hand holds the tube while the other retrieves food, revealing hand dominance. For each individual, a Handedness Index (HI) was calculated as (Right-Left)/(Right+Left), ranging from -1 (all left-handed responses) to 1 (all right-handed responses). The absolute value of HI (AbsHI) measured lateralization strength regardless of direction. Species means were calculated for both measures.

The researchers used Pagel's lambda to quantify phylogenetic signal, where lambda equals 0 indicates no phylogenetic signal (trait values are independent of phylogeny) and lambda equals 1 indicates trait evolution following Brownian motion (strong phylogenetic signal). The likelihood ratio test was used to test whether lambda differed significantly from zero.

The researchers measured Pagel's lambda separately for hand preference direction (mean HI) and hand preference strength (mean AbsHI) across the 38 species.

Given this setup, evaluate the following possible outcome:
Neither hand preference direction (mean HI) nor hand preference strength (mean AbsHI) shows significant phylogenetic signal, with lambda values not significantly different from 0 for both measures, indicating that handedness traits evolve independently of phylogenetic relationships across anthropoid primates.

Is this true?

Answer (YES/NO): NO